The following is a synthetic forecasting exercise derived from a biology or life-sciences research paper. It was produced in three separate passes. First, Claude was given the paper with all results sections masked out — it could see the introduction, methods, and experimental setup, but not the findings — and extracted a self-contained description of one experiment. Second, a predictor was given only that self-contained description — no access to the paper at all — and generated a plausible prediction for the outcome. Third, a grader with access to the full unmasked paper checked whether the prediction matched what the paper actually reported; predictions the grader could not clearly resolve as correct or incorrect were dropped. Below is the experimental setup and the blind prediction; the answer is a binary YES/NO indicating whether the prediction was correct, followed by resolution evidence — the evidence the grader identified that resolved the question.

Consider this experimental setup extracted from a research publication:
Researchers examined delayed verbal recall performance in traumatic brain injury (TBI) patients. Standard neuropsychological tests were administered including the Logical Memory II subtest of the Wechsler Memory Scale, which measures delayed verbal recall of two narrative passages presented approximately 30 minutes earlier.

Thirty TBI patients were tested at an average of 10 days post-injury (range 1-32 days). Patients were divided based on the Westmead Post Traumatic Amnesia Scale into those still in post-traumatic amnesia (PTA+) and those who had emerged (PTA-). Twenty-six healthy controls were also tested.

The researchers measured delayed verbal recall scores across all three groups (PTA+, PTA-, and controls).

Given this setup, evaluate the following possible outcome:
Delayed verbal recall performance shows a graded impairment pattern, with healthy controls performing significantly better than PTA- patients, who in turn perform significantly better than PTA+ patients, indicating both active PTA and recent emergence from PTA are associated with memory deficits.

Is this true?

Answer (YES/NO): NO